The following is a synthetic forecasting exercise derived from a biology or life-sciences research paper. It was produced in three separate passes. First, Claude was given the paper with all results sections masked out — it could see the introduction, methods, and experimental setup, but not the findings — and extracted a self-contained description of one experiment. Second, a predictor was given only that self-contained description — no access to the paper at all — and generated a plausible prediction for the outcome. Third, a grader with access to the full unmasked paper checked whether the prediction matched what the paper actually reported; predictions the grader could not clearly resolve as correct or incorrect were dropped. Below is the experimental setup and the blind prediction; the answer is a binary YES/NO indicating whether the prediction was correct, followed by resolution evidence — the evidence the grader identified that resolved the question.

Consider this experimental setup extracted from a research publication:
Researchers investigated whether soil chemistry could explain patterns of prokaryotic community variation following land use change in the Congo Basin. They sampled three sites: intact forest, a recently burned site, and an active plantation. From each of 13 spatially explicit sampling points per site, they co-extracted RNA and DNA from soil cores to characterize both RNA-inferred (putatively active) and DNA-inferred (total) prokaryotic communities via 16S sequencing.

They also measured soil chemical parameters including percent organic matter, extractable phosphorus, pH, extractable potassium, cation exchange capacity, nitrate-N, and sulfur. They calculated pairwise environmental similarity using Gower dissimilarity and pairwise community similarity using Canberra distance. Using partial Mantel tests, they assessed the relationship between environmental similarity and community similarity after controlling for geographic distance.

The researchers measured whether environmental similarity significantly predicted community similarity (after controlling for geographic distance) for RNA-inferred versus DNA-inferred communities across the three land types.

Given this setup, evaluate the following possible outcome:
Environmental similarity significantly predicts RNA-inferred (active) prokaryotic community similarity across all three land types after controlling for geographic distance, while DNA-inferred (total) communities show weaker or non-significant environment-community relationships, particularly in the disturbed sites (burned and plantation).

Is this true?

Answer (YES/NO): YES